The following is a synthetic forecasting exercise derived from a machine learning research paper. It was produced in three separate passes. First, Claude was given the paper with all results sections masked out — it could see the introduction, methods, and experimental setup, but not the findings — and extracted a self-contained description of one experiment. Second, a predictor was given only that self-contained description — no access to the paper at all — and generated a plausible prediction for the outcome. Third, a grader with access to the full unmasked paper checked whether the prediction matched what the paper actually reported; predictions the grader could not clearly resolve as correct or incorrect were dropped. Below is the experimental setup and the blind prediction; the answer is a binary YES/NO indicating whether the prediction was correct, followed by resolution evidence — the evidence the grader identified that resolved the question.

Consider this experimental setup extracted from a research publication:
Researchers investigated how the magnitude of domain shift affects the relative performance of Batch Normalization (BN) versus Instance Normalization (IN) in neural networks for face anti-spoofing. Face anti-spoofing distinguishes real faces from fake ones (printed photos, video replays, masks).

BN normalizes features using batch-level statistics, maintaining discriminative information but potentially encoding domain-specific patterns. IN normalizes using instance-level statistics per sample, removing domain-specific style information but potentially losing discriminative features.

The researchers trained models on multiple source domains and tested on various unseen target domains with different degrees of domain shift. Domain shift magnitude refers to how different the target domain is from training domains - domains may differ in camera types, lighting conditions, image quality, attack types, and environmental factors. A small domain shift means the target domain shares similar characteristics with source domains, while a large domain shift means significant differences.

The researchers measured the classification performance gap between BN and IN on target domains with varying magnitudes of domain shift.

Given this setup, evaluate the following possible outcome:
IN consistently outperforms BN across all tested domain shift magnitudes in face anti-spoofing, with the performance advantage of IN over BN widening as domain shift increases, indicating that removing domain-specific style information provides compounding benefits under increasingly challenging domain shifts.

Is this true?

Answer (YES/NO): NO